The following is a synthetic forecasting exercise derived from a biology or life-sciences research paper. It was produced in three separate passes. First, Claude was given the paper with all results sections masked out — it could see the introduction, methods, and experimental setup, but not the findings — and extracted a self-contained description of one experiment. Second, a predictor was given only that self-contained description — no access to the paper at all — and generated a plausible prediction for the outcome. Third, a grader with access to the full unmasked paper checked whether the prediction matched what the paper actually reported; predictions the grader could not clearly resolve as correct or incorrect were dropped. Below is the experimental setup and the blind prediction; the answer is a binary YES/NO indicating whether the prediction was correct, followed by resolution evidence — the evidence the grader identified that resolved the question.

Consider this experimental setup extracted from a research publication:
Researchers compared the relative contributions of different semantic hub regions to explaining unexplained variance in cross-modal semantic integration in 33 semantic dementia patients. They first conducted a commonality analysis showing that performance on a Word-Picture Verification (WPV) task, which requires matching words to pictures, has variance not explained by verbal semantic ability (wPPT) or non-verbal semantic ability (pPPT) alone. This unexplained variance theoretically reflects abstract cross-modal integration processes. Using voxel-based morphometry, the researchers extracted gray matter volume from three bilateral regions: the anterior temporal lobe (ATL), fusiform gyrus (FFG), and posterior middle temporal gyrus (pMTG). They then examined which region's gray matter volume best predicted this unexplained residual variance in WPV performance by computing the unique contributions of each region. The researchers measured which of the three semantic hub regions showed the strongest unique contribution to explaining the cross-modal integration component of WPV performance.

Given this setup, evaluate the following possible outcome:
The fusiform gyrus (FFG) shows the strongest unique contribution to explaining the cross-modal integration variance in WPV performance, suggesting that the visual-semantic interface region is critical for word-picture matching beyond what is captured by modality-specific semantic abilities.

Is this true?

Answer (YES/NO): NO